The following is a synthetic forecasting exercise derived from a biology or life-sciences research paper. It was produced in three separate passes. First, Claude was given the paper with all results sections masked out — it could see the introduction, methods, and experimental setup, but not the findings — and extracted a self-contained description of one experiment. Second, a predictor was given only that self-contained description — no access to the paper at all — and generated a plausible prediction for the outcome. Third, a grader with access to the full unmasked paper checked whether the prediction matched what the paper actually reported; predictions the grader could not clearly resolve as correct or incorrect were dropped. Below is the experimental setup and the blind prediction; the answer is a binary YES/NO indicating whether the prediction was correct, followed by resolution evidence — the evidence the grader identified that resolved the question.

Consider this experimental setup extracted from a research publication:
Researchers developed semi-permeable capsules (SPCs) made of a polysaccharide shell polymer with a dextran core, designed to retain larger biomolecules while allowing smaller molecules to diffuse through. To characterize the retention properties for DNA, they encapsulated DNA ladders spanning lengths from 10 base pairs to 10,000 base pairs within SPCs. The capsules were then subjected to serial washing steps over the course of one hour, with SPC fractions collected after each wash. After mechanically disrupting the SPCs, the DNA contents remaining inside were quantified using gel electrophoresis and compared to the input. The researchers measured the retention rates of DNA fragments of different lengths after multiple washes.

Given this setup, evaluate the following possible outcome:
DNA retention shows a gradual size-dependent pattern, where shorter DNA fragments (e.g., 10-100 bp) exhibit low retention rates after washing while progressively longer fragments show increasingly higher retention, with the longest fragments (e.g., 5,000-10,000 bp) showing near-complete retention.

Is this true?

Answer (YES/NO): NO